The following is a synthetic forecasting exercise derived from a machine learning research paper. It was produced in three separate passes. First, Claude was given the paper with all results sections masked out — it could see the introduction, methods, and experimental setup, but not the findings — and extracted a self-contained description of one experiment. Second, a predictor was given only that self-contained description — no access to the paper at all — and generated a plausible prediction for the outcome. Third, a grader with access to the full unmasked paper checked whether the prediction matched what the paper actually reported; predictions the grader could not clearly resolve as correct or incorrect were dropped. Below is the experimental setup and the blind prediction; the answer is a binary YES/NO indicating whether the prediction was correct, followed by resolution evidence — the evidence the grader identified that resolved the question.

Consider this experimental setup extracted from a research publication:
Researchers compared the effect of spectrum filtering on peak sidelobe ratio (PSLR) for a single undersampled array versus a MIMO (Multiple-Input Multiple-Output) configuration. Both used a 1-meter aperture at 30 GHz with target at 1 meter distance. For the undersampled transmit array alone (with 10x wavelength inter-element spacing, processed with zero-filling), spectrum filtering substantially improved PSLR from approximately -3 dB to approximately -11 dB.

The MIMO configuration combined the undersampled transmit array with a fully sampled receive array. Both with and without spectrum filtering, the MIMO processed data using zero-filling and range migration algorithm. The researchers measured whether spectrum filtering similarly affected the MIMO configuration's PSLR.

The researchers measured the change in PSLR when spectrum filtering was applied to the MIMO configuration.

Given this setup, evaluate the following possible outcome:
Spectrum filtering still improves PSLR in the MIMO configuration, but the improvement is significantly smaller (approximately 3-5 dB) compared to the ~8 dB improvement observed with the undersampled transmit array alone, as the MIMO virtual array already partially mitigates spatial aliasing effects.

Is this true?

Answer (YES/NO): YES